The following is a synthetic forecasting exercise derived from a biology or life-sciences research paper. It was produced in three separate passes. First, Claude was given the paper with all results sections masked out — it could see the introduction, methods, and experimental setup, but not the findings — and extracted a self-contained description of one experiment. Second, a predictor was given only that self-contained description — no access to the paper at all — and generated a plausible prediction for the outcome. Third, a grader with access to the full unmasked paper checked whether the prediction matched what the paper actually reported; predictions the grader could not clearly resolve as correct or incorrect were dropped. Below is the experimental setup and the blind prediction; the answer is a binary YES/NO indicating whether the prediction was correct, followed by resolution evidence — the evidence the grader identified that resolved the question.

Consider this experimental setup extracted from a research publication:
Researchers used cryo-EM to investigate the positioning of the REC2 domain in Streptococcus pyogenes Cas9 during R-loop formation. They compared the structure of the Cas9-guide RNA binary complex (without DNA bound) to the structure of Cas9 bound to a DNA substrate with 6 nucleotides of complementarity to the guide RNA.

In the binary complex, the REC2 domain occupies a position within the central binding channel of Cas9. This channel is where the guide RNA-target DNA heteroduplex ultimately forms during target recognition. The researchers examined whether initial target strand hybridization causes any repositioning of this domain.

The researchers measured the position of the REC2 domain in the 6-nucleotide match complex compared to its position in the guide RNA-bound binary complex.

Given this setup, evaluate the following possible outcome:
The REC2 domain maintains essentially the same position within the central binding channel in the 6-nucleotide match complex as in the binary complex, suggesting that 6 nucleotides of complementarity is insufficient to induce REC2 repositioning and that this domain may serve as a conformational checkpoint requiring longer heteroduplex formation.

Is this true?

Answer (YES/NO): NO